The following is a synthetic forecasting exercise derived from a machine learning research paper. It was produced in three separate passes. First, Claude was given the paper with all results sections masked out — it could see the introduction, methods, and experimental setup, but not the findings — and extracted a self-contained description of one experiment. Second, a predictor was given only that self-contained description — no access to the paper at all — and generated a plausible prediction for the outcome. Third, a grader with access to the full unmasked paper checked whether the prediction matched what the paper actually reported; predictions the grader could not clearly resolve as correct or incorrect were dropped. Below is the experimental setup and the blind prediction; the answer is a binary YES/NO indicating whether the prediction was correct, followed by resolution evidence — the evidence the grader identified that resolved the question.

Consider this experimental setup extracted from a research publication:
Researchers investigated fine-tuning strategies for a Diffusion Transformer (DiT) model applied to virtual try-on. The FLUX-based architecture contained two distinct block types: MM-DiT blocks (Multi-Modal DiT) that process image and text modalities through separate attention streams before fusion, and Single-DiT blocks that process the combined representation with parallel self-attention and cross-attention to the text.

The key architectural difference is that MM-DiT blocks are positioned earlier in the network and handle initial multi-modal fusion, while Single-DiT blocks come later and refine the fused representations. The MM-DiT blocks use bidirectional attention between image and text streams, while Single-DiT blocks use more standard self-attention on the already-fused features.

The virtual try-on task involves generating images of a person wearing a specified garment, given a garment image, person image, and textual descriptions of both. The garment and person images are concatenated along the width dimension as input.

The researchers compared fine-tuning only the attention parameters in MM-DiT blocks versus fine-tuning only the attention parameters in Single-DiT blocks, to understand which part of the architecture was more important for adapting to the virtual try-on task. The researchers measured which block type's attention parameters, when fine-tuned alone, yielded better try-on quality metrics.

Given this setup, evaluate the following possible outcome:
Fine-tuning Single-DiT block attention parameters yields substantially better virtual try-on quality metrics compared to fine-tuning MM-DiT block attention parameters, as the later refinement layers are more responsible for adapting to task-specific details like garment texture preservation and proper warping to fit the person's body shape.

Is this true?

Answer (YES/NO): YES